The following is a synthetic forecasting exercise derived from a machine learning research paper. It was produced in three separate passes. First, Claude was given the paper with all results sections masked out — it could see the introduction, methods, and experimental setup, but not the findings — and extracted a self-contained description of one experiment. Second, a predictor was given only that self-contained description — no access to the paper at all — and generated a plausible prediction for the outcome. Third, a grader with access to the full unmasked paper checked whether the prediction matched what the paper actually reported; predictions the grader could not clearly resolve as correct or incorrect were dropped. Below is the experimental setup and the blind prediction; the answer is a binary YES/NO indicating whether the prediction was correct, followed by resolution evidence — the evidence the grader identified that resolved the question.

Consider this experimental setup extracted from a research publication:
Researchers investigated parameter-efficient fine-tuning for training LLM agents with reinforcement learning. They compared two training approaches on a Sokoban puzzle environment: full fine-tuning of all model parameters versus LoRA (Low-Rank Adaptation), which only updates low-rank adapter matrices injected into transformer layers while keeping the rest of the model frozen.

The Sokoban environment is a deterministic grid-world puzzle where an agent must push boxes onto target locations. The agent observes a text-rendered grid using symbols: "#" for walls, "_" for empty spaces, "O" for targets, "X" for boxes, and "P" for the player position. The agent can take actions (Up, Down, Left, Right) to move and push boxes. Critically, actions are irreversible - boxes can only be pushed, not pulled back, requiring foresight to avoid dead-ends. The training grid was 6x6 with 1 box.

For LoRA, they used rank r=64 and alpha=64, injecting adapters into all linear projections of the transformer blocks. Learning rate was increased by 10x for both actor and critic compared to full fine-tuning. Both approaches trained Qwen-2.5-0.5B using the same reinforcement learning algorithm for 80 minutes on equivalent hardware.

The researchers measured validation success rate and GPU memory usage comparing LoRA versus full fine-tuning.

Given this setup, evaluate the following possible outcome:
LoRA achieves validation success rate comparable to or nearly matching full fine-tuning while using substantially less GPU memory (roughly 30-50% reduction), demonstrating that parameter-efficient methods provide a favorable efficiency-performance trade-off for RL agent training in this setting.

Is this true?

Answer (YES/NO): NO